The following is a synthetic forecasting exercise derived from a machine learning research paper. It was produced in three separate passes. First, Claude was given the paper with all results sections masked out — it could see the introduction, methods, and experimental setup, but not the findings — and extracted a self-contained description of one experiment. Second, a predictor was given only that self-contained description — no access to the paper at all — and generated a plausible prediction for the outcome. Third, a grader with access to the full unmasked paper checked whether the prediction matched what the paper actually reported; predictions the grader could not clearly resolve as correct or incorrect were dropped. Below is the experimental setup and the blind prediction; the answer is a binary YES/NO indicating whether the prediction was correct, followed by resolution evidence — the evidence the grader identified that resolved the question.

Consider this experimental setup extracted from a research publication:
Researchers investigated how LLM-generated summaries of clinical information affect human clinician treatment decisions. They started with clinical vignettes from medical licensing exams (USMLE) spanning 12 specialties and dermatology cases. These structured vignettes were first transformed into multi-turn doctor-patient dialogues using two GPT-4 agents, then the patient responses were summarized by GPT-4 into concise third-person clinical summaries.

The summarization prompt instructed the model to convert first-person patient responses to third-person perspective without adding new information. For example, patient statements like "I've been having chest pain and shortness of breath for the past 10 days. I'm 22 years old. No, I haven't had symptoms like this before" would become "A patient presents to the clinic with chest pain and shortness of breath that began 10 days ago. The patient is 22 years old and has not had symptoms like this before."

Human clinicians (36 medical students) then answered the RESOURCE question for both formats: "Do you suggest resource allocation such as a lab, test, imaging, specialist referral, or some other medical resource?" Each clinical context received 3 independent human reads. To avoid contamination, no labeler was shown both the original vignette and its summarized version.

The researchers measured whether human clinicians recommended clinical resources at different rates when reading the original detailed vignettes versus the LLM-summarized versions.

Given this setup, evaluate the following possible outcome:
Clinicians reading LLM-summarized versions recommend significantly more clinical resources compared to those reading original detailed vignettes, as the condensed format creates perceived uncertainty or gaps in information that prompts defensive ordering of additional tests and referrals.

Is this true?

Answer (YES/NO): NO